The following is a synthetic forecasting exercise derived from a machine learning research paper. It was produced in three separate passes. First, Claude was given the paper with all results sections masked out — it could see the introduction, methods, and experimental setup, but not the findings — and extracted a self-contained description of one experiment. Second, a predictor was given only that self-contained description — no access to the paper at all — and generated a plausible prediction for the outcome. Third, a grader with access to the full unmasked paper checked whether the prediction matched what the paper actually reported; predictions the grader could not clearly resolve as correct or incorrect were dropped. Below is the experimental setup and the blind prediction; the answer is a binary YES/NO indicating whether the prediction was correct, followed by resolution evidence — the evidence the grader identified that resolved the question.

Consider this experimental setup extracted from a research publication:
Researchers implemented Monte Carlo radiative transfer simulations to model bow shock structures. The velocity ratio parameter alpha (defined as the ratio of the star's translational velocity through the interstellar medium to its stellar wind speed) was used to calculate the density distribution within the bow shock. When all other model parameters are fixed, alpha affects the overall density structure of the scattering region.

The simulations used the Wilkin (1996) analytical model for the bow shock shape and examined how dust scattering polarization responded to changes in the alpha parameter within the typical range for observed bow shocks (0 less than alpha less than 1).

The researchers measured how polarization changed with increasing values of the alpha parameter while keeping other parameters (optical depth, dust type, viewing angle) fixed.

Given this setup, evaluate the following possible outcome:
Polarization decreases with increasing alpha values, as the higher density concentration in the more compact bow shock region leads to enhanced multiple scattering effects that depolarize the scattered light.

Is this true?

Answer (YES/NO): NO